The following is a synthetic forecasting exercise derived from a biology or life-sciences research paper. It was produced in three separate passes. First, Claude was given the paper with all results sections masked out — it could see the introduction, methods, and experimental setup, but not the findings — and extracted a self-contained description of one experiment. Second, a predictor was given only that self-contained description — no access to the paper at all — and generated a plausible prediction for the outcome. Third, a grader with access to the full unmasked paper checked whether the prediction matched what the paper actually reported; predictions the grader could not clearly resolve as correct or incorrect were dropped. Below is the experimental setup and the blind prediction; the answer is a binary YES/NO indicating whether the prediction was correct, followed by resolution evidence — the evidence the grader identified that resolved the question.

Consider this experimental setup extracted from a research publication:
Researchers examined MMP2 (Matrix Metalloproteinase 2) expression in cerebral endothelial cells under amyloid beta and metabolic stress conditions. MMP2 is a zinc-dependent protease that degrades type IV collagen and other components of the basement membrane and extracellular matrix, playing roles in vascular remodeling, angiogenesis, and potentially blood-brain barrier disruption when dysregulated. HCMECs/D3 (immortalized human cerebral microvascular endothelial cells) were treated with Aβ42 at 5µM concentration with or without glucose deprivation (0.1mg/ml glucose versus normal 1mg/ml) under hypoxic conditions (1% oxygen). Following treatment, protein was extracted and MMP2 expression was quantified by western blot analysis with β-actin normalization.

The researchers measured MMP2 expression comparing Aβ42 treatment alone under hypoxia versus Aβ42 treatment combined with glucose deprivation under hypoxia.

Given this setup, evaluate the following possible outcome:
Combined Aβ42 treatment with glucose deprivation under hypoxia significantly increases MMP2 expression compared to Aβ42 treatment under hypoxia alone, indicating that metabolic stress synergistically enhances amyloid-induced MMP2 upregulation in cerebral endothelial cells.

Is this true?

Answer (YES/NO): YES